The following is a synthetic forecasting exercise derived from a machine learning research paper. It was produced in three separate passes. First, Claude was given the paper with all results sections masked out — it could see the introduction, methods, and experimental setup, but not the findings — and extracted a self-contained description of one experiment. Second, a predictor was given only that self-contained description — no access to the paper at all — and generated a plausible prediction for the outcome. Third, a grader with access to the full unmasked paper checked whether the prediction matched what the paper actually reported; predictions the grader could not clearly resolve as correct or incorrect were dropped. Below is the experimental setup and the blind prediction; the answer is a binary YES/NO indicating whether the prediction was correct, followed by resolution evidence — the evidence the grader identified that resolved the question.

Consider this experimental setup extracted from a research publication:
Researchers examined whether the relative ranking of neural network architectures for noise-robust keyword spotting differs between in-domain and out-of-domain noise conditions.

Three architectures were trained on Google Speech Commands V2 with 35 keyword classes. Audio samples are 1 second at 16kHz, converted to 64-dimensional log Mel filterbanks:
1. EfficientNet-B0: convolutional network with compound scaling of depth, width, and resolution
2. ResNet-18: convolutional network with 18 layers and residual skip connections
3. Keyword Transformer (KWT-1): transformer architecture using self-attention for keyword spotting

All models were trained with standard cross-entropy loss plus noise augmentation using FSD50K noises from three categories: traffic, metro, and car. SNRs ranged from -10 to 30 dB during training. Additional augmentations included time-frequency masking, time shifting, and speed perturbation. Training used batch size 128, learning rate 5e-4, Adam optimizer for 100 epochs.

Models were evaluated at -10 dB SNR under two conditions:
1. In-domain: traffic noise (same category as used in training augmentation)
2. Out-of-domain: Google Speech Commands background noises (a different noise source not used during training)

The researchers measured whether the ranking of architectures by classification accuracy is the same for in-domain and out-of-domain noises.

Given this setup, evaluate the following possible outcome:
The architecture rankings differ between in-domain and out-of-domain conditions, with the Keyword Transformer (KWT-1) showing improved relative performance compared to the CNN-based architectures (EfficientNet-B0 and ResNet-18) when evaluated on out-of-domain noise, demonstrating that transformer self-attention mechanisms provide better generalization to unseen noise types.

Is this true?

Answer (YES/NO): NO